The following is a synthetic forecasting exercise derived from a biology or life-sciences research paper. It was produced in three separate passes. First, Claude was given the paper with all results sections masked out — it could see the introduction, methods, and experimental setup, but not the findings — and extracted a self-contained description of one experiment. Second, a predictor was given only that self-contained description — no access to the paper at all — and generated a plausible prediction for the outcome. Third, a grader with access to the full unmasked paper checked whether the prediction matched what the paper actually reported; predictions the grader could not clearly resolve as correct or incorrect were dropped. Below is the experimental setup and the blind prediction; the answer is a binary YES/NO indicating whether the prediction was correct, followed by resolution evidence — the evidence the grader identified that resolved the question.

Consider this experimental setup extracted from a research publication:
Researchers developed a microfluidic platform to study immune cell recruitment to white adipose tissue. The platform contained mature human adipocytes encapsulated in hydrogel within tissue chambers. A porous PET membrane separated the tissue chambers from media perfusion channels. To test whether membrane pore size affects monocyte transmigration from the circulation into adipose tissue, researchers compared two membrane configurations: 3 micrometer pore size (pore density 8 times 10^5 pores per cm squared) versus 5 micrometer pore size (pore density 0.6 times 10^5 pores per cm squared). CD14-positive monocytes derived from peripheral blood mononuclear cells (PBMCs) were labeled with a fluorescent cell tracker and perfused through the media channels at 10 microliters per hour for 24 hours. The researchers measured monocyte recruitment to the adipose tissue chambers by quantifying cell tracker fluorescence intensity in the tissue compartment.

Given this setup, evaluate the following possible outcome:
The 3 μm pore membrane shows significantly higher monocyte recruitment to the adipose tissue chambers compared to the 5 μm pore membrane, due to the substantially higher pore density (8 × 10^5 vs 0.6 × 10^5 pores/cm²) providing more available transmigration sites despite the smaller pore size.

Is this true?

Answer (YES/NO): NO